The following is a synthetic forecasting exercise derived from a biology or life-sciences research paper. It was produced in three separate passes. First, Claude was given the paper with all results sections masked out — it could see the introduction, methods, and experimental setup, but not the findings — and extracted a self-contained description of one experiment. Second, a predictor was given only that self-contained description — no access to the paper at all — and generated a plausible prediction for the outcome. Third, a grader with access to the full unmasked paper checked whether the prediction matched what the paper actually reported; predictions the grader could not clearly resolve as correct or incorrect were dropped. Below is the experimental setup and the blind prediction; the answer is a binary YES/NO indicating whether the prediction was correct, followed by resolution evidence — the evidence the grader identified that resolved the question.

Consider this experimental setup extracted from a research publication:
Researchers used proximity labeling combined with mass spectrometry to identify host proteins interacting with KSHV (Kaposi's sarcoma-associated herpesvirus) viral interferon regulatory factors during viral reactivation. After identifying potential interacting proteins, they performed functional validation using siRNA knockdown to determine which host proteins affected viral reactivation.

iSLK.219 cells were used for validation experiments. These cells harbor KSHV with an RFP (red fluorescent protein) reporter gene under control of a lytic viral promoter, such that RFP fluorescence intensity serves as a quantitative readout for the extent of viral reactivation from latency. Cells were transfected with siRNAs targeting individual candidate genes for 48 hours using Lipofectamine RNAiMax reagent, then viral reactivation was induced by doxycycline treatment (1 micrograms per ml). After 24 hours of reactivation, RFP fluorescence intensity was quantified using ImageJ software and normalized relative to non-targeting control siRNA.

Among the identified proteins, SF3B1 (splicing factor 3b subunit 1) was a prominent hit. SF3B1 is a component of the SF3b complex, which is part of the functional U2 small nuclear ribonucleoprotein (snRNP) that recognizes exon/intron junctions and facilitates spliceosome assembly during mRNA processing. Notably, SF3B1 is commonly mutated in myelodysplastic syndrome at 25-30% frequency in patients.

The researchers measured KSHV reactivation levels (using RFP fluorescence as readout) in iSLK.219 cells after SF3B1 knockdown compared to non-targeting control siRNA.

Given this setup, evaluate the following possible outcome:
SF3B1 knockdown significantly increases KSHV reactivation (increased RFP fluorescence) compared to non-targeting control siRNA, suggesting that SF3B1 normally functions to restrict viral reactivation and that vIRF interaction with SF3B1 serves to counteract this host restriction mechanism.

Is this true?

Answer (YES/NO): YES